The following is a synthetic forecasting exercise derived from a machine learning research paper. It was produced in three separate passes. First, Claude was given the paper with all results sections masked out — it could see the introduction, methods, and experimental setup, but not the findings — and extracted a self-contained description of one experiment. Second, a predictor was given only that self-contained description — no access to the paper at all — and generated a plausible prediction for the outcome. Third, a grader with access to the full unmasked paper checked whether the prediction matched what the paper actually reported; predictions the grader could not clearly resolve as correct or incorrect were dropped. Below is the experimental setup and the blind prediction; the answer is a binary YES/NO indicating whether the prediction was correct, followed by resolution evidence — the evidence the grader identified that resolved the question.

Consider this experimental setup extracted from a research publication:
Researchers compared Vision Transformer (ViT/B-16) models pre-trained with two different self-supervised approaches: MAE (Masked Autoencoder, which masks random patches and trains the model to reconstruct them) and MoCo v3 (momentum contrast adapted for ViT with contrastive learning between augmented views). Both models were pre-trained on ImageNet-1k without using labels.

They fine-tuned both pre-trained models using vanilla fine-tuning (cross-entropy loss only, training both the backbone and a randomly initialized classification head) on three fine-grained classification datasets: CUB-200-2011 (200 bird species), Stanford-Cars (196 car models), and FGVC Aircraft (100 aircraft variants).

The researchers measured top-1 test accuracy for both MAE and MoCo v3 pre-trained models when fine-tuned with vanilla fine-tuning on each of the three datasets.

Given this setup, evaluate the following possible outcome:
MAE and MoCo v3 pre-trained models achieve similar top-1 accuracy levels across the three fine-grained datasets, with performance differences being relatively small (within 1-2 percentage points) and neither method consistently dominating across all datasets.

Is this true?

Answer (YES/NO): NO